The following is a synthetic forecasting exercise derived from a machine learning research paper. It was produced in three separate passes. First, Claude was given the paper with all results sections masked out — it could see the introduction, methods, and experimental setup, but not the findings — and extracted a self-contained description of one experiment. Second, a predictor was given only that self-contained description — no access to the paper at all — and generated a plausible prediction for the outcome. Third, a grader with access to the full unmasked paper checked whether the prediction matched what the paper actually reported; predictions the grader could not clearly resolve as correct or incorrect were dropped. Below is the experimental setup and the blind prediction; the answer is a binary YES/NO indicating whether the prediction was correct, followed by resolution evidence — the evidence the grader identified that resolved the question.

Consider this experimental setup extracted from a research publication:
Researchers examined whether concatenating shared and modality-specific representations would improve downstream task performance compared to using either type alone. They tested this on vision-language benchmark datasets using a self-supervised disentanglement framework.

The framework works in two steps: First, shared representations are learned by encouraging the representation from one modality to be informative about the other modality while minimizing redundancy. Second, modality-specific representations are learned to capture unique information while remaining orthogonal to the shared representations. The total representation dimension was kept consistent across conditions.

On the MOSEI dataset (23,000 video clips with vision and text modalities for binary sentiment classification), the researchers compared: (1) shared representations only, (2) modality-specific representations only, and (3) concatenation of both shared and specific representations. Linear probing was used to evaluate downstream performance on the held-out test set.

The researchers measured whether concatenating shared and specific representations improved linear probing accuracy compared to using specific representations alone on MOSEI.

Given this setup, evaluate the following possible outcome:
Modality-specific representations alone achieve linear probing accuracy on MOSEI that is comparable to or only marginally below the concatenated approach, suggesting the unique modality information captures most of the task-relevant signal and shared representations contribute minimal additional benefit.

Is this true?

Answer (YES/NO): NO